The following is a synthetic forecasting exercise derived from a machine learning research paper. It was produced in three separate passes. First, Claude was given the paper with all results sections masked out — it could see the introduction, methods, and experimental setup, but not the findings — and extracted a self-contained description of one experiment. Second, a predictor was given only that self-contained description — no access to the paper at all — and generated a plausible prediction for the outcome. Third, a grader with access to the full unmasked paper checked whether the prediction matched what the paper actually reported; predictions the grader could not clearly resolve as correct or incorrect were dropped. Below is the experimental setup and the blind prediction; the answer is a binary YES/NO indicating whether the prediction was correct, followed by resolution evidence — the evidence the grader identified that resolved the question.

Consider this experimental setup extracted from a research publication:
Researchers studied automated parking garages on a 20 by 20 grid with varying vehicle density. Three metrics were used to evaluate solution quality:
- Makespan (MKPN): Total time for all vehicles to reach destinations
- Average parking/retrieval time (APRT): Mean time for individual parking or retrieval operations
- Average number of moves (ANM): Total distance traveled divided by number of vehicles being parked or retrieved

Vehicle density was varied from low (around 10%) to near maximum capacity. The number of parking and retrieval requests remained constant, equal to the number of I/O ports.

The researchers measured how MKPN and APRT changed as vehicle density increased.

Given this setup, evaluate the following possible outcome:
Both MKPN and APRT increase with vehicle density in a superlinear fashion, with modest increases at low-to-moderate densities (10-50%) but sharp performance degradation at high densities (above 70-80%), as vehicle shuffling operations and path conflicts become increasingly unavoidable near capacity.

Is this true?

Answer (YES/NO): NO